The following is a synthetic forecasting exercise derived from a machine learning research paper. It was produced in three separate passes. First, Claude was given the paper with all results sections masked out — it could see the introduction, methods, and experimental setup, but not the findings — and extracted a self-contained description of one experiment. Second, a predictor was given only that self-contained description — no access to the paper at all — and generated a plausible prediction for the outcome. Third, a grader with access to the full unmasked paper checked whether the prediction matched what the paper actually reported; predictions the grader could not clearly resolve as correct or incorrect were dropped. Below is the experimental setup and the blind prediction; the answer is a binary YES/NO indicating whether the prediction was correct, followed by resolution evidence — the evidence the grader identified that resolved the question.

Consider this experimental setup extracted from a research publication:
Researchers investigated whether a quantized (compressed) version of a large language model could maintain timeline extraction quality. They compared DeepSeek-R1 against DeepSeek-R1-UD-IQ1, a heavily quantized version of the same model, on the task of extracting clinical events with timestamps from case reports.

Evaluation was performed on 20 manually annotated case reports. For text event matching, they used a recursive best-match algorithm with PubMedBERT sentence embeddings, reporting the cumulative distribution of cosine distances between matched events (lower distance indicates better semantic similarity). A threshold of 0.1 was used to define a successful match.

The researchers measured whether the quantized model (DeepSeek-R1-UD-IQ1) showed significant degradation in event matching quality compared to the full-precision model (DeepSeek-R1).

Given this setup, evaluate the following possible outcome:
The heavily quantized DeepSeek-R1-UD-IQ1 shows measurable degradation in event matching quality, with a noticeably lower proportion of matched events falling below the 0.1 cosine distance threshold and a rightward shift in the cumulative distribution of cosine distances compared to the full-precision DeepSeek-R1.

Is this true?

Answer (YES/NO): NO